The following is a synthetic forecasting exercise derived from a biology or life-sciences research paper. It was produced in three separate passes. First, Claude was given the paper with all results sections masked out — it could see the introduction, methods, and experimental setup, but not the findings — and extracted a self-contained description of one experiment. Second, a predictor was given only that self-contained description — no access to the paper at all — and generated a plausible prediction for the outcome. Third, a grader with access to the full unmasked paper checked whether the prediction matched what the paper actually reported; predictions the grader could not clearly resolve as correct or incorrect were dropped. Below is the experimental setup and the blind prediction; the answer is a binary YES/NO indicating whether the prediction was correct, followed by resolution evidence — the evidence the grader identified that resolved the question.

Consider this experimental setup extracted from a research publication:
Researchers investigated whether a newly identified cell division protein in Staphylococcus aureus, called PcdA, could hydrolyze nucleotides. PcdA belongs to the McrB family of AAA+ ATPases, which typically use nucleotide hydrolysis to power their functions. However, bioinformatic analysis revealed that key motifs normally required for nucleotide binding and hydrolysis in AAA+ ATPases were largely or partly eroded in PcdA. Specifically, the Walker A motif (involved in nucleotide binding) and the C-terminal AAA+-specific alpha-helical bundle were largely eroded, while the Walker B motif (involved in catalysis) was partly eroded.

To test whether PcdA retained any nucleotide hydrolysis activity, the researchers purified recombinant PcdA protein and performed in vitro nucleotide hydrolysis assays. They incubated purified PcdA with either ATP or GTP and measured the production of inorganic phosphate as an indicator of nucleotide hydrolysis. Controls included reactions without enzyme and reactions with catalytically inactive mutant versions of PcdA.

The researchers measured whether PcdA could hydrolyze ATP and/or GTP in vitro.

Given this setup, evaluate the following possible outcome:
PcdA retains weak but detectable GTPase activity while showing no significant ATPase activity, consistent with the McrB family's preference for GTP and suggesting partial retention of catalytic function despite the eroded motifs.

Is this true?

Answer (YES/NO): NO